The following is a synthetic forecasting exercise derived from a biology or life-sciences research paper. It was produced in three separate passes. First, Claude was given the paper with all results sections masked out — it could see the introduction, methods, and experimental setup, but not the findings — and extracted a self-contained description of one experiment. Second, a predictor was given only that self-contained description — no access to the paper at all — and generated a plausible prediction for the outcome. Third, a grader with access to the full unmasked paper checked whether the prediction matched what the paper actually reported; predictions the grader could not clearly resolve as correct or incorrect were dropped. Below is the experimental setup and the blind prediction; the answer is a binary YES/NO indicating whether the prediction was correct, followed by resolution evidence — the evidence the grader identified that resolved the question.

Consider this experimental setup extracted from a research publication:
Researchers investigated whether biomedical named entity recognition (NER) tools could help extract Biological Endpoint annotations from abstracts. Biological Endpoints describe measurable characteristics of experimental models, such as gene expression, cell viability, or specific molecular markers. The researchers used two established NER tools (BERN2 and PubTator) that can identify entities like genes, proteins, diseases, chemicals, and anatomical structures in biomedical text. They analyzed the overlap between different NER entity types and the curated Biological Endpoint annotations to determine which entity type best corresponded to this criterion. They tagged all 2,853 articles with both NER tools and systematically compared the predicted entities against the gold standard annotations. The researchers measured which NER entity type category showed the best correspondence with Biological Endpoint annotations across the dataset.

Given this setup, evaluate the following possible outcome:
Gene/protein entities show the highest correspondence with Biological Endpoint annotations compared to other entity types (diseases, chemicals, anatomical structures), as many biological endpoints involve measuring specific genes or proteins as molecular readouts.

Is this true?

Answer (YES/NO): YES